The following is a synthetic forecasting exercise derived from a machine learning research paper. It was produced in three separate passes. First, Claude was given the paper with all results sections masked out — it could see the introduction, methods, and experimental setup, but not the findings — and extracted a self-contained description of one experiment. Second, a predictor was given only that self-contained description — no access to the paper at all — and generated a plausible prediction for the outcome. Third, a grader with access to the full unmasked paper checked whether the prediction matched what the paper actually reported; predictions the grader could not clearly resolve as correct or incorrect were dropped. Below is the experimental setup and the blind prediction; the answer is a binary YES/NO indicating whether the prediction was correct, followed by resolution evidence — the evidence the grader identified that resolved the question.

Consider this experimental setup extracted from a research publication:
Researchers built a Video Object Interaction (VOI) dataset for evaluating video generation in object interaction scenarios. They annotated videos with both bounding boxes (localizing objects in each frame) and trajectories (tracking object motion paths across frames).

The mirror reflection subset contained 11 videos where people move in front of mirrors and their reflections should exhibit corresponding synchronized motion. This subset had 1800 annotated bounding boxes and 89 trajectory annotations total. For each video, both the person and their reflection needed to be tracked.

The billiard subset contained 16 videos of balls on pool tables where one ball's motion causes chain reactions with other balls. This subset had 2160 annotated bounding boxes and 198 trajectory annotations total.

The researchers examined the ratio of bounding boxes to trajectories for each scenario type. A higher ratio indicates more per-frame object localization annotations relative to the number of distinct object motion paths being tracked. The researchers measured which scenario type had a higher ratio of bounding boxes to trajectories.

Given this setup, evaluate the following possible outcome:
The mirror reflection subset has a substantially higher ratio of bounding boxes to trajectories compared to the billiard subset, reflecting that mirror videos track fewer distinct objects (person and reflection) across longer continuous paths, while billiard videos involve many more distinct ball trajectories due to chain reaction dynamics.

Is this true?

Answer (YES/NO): YES